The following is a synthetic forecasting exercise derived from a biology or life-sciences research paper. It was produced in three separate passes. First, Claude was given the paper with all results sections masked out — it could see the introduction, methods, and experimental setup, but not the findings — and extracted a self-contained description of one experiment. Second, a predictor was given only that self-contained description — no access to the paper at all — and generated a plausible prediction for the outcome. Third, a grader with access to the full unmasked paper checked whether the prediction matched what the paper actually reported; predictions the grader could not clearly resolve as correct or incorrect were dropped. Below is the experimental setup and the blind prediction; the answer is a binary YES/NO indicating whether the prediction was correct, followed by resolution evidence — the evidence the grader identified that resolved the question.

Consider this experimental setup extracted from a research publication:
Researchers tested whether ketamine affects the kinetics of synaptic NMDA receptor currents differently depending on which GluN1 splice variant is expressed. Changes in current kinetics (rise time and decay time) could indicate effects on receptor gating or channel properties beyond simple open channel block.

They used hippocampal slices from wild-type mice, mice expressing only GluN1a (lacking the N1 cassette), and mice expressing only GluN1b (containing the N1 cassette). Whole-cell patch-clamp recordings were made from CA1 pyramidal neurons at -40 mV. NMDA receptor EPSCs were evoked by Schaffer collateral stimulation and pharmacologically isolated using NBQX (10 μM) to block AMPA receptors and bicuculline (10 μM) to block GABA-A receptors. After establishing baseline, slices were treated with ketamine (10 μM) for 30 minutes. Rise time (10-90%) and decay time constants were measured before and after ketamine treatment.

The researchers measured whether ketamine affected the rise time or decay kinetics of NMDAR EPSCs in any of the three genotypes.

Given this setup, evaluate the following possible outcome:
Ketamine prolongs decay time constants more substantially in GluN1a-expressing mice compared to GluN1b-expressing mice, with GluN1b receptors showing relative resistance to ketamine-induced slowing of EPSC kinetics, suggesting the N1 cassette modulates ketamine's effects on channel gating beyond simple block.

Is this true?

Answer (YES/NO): NO